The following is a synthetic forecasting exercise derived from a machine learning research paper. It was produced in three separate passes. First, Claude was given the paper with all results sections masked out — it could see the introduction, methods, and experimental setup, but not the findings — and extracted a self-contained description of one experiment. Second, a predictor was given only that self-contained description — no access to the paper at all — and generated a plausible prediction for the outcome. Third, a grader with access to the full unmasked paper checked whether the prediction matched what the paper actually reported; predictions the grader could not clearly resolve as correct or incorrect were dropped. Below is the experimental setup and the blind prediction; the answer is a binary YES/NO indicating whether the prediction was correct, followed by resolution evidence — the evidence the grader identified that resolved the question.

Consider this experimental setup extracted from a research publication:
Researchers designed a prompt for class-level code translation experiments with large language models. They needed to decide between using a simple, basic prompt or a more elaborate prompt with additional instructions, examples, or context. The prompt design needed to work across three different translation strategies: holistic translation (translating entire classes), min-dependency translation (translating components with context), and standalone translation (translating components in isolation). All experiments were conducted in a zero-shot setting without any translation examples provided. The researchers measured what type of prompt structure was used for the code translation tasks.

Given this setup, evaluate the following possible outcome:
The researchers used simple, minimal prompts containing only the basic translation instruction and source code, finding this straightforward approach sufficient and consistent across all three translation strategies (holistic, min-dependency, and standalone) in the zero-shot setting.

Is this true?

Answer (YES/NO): YES